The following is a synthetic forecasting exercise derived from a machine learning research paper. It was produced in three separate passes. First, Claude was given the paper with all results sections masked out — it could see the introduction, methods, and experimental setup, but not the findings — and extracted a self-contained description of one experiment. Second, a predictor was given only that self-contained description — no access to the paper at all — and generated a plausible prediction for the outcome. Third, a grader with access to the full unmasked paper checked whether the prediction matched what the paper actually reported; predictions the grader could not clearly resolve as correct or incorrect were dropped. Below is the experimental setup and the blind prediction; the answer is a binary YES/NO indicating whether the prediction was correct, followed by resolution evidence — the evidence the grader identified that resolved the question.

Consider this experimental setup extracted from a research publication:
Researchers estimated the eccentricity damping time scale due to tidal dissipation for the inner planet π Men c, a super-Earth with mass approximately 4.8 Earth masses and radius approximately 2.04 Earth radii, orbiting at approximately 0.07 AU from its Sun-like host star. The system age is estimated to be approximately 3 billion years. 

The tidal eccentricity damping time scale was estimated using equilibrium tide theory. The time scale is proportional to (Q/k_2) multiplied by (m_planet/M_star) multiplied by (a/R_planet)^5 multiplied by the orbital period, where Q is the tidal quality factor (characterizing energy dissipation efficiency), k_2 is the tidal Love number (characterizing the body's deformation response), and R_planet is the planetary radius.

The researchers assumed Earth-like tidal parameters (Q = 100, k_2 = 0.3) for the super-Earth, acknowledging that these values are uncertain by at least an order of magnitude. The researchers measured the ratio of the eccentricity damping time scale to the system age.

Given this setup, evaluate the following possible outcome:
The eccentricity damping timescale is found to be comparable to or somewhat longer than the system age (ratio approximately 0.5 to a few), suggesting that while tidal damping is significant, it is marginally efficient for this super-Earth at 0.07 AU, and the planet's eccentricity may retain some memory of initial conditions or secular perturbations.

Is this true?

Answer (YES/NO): NO